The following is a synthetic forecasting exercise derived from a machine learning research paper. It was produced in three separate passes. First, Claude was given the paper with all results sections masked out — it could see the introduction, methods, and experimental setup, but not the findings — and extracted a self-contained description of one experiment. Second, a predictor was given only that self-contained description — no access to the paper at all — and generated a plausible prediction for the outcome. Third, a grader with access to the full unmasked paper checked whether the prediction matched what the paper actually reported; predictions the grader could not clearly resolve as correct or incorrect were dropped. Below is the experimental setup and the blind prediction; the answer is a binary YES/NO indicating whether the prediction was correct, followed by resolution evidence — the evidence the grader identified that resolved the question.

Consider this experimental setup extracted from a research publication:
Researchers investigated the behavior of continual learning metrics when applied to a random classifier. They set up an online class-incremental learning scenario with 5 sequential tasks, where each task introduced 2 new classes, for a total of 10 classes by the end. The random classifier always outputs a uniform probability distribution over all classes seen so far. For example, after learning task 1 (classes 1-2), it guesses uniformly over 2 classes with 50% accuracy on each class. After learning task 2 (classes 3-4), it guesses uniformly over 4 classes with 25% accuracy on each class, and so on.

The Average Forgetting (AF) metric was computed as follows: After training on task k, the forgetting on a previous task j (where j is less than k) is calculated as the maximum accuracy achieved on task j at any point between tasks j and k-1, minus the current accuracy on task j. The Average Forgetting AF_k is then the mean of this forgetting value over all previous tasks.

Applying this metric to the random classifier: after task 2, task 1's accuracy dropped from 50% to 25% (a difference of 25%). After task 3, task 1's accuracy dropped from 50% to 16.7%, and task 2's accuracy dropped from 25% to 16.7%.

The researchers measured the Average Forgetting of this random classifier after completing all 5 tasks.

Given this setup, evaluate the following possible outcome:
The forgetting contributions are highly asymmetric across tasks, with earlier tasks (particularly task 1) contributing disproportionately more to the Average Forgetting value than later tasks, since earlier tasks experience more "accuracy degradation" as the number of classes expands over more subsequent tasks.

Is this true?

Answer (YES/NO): YES